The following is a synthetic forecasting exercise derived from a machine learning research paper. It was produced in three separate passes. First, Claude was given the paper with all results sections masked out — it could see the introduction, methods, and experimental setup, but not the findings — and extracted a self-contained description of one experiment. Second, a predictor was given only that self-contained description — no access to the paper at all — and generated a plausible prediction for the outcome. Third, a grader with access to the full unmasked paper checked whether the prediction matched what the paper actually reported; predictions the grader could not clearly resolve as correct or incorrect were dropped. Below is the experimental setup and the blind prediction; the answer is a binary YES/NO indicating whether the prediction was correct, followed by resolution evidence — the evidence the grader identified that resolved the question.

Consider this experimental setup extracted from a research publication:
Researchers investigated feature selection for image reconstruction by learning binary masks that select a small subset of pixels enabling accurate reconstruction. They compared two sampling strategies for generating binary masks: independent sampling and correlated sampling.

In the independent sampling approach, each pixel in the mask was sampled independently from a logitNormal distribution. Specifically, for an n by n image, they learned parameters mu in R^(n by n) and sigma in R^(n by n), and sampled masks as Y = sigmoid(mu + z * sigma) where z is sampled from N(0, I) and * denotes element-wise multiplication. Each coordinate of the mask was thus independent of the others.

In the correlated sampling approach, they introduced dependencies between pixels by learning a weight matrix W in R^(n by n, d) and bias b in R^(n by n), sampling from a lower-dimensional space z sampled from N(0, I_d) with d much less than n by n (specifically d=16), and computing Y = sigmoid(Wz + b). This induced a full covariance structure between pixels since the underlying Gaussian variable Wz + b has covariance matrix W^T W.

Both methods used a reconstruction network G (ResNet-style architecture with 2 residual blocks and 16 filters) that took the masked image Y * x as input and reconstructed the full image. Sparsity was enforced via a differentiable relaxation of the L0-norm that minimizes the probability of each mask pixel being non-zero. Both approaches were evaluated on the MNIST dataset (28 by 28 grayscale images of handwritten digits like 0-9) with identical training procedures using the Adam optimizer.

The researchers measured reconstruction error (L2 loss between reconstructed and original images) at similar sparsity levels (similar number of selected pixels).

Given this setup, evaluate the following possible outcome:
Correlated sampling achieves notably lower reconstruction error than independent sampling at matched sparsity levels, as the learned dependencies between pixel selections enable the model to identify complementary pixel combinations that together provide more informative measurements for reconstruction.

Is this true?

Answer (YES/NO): YES